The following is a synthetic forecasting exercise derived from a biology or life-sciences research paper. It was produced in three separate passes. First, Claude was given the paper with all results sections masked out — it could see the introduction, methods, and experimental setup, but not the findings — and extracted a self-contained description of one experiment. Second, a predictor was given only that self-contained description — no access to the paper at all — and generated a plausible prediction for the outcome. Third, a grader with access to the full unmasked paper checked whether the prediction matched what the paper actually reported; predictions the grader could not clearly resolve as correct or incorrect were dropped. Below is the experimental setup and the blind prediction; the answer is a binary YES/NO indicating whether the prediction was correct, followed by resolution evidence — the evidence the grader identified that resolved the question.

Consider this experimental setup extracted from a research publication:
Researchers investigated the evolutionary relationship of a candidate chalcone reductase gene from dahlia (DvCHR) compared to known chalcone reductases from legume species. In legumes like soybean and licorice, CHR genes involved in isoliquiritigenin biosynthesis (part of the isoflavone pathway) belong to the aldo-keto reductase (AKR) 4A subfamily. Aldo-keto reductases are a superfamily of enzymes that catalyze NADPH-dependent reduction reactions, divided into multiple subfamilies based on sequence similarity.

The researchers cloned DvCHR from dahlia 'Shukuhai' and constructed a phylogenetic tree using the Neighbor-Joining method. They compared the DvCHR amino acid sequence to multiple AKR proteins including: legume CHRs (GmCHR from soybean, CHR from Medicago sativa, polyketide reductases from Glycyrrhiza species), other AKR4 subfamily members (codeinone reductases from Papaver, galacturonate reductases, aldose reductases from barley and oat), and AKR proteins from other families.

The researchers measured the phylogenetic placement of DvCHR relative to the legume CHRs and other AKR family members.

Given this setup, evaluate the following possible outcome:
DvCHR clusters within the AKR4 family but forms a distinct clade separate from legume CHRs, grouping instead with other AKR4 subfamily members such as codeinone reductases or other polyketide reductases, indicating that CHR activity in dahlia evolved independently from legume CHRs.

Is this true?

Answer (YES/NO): NO